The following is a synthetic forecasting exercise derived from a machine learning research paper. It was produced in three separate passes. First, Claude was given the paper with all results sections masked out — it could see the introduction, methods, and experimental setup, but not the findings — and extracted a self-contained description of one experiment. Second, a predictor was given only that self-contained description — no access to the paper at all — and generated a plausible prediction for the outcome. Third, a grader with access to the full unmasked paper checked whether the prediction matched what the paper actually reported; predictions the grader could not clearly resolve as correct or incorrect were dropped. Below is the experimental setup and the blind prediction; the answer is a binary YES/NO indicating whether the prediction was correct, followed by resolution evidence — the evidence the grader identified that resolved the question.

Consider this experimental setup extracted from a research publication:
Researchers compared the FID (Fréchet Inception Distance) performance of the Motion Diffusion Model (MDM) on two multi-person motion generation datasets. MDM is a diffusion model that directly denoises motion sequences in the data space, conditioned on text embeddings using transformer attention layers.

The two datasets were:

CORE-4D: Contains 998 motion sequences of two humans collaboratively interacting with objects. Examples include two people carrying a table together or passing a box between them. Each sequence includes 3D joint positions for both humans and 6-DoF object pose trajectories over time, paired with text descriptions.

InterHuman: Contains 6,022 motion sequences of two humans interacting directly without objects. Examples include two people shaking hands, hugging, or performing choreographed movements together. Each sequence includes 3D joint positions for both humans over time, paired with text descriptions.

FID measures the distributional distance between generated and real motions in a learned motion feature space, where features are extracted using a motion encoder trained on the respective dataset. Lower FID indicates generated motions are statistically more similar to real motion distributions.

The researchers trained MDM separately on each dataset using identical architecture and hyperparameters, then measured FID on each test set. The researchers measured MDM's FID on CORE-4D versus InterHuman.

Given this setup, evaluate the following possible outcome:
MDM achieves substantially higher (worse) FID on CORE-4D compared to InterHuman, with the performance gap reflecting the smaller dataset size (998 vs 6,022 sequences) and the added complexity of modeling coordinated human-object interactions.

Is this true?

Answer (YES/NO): NO